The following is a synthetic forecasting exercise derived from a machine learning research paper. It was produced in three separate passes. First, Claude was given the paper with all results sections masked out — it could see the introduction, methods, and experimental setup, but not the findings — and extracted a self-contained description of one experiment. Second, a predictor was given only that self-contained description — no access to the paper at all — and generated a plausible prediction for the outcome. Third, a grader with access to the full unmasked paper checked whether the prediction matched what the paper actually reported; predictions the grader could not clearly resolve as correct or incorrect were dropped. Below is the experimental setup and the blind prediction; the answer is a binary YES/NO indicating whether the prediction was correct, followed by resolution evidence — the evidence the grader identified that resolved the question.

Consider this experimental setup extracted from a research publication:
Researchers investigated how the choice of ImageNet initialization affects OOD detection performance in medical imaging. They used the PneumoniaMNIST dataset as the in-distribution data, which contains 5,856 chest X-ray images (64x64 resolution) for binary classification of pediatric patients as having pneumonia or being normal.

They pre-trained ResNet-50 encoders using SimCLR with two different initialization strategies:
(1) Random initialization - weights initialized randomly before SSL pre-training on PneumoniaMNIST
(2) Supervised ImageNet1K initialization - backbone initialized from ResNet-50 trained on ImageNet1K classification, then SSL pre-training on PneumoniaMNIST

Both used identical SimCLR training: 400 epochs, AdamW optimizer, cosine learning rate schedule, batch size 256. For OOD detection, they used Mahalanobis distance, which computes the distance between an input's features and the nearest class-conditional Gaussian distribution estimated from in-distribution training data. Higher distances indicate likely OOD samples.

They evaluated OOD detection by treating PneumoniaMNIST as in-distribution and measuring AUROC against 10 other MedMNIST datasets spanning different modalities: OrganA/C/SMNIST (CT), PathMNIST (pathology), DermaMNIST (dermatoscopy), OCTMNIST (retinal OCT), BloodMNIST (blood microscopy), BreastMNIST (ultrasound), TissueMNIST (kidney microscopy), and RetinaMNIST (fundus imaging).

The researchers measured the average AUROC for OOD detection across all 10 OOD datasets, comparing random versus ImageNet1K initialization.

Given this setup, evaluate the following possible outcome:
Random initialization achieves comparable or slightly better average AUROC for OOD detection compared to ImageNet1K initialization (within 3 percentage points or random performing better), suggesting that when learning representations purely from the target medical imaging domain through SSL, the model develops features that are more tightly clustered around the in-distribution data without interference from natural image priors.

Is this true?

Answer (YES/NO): NO